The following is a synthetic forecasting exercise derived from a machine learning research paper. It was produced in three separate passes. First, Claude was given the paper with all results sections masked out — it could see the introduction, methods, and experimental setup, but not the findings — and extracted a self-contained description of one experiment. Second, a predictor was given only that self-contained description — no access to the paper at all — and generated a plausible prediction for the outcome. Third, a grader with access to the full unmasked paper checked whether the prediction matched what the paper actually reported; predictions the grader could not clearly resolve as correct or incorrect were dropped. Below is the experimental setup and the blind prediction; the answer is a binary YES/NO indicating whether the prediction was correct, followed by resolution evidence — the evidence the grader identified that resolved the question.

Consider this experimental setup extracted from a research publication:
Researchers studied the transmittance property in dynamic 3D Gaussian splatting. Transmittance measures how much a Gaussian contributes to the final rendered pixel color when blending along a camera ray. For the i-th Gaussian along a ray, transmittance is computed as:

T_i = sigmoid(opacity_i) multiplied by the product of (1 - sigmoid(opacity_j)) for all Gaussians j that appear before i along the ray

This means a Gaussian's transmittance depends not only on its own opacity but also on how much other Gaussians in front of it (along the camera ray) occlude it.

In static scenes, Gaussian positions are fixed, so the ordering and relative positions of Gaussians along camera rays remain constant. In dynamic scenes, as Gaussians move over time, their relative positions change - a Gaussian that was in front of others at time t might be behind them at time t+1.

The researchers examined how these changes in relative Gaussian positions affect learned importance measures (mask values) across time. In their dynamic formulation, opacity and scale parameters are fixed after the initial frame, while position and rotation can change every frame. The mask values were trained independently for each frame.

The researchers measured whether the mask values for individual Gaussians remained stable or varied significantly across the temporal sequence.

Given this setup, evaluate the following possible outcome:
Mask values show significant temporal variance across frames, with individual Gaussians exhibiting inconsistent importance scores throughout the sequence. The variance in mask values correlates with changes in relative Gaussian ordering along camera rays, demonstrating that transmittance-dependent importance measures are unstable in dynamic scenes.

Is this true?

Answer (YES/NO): YES